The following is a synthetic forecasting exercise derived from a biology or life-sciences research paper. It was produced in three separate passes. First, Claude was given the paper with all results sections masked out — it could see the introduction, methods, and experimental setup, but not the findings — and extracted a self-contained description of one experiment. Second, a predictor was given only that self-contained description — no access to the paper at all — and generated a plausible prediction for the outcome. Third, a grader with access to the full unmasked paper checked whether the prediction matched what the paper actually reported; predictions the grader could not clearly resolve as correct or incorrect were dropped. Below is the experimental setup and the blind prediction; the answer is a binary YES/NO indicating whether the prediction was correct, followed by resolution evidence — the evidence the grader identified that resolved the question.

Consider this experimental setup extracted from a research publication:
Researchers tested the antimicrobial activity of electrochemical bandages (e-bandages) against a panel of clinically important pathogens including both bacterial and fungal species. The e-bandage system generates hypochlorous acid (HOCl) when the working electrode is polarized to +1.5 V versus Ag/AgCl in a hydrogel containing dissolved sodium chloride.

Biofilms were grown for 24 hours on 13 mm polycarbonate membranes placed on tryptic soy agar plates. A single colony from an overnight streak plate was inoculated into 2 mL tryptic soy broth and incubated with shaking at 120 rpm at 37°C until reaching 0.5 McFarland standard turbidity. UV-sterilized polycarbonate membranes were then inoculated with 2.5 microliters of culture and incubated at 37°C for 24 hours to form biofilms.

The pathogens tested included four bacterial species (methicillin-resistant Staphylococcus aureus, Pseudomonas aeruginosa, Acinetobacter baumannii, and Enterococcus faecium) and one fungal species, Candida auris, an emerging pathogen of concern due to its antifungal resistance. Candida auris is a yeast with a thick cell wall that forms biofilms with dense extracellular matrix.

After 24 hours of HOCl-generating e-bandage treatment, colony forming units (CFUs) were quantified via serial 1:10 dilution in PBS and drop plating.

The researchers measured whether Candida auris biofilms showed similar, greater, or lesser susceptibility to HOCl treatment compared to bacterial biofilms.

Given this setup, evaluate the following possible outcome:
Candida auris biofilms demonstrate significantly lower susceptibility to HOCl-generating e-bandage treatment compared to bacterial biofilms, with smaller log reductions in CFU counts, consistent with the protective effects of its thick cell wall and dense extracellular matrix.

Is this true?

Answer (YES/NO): NO